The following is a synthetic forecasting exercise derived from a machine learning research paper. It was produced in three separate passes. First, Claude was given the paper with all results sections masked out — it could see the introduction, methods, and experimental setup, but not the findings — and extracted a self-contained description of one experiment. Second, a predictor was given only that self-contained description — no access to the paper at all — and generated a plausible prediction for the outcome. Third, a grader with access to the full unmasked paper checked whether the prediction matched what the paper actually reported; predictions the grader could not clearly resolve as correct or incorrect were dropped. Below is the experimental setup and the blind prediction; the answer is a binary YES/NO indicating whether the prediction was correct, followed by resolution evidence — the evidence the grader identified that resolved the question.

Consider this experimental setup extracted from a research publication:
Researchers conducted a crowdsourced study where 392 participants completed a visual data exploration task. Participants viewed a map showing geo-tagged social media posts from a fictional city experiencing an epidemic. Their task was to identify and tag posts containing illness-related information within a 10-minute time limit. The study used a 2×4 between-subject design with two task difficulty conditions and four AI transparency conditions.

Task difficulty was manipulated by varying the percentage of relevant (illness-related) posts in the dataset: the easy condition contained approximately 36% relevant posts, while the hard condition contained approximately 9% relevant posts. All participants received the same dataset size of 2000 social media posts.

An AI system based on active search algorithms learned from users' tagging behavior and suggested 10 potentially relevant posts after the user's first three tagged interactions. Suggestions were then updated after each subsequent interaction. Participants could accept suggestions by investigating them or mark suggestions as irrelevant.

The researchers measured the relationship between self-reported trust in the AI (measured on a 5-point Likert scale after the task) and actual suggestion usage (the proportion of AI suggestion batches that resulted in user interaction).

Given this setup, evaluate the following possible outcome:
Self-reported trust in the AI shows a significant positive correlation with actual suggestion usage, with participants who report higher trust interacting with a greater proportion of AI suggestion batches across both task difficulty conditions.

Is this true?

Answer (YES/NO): YES